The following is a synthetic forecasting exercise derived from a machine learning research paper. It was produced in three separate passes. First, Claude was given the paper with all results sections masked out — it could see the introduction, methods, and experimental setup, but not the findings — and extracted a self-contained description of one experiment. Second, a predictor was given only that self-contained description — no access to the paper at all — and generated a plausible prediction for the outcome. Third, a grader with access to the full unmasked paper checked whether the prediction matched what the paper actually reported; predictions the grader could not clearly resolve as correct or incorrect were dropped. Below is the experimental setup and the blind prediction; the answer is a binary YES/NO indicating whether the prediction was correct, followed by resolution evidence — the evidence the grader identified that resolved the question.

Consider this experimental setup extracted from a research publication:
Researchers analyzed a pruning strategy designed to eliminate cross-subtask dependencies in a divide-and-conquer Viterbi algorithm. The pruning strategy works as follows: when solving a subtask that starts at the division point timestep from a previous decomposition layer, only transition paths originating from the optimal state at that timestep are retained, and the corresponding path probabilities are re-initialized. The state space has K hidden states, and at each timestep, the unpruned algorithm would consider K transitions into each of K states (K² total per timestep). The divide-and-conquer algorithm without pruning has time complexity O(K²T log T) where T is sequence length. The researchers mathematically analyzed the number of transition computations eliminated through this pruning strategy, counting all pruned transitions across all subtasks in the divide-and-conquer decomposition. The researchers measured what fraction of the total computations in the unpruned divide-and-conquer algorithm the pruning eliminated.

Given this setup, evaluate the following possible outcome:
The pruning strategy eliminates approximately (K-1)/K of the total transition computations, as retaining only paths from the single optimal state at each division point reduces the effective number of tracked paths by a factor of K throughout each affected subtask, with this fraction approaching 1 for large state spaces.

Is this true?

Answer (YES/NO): YES